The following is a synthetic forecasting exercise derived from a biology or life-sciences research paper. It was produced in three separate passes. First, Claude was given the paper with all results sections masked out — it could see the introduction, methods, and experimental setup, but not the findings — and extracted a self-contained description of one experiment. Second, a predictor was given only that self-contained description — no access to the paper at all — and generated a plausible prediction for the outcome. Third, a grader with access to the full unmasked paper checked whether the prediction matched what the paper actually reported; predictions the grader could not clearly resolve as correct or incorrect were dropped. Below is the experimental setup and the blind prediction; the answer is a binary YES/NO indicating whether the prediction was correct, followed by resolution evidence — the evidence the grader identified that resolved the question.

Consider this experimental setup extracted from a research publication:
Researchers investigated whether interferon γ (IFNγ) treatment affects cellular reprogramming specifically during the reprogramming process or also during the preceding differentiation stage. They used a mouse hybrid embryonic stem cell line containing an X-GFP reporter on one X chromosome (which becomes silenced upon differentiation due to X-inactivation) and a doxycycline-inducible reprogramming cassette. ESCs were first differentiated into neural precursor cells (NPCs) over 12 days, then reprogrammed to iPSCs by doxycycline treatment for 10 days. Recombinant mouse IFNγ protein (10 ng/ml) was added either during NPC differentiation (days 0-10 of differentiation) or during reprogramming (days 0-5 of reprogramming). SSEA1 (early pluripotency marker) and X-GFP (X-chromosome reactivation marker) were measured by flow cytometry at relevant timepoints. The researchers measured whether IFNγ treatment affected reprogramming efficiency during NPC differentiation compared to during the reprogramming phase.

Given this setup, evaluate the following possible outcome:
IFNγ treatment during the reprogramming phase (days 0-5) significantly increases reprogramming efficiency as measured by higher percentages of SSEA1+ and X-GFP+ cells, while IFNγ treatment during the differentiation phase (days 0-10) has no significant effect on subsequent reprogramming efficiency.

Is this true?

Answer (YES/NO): NO